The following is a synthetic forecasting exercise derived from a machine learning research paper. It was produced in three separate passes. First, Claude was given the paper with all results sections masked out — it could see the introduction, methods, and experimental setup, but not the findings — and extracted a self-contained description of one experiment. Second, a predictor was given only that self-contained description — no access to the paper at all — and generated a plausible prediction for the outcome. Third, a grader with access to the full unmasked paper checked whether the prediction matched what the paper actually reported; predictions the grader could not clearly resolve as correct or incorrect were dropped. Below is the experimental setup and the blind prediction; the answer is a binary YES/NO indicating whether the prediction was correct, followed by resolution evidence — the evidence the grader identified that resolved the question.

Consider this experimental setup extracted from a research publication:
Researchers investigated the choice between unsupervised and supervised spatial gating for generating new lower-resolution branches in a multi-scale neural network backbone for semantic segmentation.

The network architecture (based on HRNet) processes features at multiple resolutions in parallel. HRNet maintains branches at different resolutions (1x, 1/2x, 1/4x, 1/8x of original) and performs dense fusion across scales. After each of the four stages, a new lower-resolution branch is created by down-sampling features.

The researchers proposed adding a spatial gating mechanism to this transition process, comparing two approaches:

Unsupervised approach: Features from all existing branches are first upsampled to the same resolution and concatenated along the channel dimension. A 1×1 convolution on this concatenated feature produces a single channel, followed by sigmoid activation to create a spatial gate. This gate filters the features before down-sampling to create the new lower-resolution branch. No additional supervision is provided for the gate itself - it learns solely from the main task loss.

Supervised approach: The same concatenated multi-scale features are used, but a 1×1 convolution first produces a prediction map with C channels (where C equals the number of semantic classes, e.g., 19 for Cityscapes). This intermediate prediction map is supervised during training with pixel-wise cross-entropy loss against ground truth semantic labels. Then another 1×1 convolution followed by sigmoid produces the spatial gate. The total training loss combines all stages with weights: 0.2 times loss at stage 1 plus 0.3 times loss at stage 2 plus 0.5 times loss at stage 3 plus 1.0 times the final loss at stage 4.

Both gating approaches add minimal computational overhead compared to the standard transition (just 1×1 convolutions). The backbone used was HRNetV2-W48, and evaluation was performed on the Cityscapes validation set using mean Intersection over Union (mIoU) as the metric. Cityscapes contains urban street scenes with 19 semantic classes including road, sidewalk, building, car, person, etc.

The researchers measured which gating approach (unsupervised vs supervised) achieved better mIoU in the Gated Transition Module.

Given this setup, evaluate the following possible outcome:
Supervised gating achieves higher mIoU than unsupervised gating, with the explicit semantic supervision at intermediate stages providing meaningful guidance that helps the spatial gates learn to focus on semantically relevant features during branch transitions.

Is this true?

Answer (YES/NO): YES